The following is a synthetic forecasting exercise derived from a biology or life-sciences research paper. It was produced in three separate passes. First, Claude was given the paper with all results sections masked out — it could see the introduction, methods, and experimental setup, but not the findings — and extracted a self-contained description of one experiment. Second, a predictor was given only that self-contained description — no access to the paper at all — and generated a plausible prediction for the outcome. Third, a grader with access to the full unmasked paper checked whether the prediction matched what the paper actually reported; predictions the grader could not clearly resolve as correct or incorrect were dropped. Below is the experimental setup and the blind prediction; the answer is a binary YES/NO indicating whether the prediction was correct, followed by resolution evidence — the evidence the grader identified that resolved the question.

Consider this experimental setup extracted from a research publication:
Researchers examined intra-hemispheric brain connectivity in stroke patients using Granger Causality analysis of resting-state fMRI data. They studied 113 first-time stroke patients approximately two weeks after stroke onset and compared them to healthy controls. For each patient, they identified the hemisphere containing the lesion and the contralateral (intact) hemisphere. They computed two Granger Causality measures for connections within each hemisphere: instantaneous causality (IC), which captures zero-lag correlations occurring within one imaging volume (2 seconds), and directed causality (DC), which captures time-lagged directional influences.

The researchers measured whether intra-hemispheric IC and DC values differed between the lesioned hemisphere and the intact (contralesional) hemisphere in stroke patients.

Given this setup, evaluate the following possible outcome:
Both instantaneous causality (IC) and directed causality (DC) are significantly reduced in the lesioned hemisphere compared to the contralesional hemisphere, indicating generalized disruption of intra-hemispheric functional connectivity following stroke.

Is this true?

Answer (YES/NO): YES